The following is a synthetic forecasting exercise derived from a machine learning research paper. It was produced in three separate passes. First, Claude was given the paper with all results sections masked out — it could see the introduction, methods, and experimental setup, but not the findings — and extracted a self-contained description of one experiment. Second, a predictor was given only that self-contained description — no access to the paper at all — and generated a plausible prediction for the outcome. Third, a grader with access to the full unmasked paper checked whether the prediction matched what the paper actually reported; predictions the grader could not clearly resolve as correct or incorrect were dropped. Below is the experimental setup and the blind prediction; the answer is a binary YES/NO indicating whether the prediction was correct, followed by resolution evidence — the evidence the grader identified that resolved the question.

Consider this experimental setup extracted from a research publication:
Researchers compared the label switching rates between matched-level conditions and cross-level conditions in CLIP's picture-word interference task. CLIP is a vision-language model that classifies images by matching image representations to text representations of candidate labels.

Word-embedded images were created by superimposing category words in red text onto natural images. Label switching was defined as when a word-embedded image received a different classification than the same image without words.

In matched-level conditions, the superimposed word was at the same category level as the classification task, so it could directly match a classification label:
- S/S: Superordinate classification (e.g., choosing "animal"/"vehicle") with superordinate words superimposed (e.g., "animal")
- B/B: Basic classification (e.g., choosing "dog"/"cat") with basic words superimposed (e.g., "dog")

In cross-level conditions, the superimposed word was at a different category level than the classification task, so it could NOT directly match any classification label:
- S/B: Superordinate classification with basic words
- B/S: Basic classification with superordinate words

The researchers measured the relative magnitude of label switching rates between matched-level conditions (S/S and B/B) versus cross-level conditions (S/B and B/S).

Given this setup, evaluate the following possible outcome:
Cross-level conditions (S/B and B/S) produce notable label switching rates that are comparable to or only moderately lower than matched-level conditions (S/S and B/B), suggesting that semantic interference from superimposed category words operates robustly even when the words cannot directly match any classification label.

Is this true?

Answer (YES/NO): NO